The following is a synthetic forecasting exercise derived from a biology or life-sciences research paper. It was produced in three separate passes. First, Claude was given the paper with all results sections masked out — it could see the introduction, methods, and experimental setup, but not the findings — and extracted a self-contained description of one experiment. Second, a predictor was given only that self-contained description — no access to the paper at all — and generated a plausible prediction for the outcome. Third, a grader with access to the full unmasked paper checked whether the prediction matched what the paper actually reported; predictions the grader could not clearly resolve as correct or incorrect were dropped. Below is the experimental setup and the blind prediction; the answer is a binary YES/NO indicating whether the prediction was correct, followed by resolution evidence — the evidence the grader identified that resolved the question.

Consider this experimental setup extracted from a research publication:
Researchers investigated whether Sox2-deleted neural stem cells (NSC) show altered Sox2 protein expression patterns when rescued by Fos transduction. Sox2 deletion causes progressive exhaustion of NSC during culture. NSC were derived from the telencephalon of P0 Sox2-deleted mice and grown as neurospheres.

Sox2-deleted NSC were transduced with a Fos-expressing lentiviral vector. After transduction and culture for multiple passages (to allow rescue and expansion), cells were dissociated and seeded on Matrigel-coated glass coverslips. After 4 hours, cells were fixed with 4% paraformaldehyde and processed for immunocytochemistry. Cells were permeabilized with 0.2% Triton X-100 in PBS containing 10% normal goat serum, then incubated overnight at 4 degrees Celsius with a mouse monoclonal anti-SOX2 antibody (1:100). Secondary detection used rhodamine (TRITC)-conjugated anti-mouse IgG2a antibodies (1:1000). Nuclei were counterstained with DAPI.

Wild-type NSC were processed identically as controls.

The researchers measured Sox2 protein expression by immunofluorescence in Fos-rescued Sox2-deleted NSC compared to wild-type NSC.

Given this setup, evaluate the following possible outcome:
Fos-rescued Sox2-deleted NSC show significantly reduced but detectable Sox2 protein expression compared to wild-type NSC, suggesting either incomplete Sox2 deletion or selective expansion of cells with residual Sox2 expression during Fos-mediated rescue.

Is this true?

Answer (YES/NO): NO